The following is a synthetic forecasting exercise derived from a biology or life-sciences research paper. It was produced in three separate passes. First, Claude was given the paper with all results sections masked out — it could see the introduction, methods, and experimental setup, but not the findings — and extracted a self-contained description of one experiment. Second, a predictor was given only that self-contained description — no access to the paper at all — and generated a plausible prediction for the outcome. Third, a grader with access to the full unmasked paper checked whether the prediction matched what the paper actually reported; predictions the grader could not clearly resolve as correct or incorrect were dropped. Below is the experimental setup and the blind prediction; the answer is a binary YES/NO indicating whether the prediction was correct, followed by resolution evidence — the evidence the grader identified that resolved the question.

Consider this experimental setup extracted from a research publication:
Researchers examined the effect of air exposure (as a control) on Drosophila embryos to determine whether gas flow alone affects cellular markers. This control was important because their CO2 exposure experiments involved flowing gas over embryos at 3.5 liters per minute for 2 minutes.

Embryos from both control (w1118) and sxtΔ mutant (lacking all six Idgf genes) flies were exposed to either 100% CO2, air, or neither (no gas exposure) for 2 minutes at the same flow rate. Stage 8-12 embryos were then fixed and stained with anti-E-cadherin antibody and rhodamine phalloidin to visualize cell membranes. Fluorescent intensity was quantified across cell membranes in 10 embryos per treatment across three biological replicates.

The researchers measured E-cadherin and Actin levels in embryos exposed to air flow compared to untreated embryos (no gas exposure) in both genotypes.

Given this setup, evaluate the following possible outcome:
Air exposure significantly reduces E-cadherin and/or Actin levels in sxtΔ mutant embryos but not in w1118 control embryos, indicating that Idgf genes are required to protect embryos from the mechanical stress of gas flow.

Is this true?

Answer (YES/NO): NO